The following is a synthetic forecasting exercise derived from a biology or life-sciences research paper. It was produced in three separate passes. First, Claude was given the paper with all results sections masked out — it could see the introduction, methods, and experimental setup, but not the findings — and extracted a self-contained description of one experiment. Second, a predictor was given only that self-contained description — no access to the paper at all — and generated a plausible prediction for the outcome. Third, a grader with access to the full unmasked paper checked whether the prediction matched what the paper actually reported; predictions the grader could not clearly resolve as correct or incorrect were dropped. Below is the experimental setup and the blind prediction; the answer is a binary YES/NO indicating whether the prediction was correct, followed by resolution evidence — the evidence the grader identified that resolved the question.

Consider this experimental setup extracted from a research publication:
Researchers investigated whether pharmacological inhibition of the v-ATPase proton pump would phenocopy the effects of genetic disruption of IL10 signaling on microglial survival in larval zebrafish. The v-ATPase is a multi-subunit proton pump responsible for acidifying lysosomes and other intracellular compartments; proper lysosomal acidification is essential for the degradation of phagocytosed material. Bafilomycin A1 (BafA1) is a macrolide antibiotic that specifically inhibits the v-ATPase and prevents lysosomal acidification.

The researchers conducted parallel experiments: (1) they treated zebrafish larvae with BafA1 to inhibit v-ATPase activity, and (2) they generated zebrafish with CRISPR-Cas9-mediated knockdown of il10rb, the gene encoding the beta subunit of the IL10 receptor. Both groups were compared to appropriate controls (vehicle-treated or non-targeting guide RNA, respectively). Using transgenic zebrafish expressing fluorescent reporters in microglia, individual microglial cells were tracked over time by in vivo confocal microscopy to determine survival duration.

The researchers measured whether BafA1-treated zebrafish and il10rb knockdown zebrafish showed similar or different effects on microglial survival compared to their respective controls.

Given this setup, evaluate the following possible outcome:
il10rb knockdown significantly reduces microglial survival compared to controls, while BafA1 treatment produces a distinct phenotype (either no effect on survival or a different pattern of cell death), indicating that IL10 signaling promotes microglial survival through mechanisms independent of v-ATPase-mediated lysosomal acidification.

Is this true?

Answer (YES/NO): NO